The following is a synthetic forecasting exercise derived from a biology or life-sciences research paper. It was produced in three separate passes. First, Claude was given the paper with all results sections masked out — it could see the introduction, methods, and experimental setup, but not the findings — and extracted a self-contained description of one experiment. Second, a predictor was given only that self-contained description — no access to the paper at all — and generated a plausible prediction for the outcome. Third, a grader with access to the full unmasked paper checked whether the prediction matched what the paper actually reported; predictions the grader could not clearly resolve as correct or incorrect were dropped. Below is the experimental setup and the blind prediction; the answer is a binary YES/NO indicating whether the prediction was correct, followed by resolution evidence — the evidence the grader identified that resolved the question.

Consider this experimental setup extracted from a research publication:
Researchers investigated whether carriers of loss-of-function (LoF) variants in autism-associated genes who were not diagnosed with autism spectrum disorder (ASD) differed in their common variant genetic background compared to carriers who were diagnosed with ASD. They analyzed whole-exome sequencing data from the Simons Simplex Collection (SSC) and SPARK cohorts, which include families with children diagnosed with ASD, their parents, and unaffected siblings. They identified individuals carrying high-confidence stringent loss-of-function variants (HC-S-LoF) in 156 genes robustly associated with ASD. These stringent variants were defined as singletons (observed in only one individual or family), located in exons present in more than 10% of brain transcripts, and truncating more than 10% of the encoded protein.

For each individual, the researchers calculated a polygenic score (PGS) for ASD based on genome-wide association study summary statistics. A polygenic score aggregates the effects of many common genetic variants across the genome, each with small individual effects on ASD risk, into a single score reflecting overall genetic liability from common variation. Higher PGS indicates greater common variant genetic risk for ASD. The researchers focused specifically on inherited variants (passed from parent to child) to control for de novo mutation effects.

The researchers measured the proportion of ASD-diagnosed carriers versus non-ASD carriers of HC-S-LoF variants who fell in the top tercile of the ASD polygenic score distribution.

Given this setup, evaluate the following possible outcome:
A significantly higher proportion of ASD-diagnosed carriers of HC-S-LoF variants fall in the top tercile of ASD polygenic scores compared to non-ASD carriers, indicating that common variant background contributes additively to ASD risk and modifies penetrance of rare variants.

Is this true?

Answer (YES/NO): YES